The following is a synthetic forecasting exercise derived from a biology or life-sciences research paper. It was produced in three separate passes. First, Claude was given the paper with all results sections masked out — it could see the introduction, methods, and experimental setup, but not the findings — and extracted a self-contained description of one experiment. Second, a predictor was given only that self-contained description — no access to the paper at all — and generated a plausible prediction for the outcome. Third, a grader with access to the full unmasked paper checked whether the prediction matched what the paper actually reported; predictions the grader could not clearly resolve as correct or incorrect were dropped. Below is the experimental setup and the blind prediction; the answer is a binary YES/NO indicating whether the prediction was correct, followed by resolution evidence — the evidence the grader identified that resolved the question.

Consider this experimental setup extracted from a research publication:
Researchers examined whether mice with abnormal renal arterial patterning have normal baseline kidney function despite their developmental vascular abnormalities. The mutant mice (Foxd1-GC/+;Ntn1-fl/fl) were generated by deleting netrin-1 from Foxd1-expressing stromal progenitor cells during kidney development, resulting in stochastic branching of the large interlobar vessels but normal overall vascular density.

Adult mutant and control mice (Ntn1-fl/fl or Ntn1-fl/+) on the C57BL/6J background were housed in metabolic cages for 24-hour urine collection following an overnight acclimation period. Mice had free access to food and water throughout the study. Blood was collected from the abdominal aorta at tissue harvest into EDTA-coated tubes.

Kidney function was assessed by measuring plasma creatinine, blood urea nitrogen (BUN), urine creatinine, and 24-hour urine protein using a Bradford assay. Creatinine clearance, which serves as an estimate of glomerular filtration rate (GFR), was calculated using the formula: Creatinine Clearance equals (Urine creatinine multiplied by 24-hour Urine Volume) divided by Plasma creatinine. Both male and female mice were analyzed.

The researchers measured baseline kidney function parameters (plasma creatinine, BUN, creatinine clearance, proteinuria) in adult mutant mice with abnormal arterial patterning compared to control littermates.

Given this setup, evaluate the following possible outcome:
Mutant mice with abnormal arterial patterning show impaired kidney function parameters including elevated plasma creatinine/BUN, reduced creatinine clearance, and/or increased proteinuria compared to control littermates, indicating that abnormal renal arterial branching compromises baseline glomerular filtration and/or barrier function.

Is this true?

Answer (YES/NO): NO